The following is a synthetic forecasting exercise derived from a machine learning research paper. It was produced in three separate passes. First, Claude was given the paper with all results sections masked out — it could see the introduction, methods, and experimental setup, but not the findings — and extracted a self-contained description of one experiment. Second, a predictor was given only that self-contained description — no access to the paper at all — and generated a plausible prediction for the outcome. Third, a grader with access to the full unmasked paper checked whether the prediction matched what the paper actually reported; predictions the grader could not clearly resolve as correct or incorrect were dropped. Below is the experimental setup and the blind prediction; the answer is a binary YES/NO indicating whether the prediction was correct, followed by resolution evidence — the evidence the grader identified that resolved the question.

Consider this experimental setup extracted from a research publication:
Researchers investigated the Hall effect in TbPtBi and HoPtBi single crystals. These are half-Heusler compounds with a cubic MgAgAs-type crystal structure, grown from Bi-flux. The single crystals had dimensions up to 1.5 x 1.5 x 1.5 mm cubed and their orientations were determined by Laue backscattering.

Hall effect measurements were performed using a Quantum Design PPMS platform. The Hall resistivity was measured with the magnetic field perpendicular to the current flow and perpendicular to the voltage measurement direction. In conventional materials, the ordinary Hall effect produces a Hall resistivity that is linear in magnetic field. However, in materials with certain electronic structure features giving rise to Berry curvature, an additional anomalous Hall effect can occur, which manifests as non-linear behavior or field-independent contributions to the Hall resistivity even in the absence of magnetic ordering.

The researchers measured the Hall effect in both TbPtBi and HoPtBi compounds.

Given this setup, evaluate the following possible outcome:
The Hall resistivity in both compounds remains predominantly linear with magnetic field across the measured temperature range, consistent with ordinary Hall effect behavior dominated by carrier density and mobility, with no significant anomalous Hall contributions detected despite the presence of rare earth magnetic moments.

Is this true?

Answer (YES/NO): NO